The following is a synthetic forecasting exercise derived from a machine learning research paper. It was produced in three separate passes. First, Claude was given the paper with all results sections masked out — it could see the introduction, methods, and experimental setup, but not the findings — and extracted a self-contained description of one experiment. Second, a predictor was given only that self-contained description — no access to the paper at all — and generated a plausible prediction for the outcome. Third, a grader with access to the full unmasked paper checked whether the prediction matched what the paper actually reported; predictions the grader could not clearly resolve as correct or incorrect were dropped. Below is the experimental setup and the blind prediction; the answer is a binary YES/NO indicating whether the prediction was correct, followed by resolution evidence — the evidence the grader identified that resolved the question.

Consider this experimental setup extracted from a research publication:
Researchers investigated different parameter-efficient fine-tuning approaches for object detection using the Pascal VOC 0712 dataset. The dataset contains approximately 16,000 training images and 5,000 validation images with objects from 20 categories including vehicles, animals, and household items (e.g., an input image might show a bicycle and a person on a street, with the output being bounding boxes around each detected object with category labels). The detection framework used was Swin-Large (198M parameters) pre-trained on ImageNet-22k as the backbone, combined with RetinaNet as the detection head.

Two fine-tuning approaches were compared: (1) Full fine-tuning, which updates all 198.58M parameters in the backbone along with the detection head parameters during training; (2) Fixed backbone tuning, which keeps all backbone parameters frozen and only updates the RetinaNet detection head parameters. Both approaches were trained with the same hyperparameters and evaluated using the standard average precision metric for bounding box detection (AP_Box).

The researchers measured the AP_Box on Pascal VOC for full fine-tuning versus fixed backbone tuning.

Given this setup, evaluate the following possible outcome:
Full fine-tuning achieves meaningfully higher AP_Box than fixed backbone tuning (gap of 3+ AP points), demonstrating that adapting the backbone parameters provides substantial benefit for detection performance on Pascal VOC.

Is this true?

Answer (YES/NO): NO